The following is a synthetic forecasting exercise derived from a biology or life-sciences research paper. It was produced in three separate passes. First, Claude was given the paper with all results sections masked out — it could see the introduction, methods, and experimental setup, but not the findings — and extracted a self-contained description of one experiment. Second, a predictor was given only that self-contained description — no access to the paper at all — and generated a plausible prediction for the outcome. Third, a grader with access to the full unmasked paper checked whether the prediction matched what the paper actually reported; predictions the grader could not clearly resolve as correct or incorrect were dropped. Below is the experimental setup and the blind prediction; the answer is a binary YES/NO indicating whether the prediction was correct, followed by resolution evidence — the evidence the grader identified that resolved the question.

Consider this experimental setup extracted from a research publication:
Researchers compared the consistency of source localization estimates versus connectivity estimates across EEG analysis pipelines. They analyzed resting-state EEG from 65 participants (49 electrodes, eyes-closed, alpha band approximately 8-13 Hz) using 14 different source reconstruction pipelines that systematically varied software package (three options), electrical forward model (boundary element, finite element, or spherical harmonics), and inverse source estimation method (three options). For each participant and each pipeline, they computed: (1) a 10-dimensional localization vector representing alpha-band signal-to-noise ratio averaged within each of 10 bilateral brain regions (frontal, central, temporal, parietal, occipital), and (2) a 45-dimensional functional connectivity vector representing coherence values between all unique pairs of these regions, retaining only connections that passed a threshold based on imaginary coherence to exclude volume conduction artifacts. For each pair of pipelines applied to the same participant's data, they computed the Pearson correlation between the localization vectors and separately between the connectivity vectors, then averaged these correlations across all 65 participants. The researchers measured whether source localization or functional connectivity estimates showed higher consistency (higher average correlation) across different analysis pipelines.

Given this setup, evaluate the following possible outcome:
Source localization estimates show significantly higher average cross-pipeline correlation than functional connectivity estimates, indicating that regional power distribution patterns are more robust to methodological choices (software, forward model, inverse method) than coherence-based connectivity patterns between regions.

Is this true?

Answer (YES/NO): YES